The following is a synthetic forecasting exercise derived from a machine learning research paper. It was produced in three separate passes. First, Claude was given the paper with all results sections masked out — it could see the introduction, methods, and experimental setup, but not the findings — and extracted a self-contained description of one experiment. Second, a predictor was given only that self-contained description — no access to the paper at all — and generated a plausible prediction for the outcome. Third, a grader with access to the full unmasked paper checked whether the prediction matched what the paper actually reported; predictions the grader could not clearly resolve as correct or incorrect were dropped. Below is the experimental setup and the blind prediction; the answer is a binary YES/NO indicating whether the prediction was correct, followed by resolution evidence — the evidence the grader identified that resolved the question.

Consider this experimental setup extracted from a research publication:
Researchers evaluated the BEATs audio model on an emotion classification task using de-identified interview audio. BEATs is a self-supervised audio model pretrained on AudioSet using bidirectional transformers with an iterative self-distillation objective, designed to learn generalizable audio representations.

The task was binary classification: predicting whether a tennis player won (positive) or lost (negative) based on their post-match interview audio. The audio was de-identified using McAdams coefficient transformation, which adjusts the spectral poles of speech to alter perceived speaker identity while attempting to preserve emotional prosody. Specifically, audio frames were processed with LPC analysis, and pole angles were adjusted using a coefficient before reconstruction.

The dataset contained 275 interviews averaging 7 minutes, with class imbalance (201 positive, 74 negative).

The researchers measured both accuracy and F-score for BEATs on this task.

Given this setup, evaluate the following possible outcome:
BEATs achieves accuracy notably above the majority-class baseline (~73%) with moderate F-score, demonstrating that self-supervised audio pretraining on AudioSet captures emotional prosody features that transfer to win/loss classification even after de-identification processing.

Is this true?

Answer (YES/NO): NO